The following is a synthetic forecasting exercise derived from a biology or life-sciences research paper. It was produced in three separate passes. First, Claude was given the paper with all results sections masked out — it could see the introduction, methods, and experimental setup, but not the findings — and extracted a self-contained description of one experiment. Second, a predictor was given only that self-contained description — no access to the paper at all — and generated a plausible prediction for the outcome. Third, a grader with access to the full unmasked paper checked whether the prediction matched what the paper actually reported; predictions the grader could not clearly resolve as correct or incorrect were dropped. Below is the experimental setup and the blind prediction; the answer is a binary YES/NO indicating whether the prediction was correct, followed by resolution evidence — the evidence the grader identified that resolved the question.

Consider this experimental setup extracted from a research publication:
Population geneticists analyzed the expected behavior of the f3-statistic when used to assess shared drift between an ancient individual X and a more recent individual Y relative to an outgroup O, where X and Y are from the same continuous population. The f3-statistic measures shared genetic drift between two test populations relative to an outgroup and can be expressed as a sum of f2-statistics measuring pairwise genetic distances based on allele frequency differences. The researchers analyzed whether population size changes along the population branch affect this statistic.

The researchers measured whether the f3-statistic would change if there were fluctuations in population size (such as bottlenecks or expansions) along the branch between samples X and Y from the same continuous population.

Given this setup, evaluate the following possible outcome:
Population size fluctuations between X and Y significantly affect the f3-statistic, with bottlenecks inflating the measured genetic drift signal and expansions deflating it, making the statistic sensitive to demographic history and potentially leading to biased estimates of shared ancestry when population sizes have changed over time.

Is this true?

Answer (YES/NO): NO